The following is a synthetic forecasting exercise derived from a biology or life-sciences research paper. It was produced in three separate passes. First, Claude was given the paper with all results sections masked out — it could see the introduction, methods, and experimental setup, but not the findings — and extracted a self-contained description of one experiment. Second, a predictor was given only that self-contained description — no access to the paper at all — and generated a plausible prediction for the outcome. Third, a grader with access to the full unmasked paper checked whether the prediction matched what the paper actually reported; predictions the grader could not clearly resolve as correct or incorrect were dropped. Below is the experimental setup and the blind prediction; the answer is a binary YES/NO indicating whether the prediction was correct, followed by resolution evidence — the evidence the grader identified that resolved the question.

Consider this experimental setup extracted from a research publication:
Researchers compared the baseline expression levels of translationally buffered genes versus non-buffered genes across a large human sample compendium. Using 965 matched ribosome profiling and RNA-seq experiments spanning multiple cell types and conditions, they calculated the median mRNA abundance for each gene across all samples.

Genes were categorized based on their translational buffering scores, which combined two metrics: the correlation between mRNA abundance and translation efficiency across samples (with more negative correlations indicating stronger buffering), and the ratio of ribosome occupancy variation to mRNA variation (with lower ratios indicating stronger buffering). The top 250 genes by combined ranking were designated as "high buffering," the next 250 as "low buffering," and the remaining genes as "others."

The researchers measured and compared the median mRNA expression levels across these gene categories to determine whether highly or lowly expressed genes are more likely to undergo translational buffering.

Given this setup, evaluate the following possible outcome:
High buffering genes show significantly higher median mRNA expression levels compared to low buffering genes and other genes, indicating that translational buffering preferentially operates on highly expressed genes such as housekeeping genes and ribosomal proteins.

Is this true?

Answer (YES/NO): YES